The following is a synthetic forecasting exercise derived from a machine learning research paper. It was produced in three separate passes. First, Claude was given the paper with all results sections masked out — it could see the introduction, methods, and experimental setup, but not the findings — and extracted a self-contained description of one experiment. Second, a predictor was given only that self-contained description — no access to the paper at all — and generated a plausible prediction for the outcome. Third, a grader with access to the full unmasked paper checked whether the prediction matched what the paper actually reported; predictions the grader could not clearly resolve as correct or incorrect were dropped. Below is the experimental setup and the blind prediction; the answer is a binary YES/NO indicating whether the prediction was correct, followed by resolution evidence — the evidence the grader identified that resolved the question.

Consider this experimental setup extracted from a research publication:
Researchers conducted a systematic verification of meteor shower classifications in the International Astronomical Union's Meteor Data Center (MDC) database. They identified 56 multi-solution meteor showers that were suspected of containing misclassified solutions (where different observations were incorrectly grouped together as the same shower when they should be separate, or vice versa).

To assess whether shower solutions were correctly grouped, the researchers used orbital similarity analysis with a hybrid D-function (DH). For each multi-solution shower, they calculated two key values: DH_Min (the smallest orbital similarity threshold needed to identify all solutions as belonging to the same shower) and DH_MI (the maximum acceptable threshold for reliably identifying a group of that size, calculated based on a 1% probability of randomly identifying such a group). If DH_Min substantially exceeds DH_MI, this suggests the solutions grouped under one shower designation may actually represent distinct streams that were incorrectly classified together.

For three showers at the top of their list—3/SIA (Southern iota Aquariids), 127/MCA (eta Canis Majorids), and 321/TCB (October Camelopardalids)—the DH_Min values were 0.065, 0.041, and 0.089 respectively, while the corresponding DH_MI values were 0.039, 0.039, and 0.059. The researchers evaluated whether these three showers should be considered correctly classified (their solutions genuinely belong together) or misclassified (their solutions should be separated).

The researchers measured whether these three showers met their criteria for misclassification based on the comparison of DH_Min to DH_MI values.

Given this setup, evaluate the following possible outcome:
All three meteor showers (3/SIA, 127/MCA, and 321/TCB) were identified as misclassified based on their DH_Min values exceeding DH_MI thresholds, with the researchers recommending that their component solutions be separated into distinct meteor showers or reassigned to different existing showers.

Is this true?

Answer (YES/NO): NO